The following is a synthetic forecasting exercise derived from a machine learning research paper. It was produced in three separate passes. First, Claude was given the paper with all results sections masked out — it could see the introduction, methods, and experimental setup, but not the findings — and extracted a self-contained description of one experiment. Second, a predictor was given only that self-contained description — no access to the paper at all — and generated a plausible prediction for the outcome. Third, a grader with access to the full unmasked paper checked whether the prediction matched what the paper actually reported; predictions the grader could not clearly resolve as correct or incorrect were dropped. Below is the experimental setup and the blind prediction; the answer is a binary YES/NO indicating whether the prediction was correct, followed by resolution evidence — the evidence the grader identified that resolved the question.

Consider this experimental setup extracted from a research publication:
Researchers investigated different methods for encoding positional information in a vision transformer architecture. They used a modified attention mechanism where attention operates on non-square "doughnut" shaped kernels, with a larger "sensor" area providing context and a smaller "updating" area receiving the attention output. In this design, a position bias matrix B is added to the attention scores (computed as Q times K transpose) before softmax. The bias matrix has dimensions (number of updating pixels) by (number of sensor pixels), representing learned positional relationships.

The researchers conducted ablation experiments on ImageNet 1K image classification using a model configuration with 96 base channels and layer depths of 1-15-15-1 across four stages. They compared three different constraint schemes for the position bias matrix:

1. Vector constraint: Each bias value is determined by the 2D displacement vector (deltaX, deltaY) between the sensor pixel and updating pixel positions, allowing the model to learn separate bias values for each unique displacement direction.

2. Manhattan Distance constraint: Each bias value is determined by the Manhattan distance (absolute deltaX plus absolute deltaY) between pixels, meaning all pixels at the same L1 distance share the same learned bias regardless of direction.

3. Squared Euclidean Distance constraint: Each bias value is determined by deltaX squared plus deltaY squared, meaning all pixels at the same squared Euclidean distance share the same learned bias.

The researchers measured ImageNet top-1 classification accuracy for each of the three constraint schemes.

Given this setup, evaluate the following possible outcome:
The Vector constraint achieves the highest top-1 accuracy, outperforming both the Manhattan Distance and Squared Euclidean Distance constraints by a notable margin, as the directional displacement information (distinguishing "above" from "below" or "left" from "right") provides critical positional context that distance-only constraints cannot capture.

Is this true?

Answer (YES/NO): NO